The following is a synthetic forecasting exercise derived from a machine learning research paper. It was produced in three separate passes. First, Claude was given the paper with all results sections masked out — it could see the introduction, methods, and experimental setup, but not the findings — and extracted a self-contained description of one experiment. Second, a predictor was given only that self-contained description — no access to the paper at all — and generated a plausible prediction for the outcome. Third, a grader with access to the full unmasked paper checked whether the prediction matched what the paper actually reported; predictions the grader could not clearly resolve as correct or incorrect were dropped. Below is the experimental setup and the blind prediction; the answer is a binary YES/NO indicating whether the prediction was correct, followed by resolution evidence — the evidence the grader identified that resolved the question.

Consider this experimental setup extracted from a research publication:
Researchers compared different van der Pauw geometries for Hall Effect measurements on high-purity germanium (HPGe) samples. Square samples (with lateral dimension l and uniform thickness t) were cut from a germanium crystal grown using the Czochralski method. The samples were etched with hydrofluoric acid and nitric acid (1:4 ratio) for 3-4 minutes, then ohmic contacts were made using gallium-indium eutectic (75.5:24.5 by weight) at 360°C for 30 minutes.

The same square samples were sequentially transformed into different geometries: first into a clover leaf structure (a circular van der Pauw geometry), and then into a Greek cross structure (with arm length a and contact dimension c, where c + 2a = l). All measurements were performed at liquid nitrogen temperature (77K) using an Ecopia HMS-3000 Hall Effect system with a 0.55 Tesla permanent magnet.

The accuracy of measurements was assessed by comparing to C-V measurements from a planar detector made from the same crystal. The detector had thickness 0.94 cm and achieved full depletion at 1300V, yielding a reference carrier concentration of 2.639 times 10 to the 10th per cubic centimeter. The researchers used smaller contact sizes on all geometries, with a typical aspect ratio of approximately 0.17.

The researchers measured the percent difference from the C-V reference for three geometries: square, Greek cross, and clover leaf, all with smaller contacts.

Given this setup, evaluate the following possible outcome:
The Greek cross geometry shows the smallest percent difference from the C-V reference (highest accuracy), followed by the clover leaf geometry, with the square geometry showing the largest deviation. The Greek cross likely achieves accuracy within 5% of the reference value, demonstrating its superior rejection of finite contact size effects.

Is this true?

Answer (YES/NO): NO